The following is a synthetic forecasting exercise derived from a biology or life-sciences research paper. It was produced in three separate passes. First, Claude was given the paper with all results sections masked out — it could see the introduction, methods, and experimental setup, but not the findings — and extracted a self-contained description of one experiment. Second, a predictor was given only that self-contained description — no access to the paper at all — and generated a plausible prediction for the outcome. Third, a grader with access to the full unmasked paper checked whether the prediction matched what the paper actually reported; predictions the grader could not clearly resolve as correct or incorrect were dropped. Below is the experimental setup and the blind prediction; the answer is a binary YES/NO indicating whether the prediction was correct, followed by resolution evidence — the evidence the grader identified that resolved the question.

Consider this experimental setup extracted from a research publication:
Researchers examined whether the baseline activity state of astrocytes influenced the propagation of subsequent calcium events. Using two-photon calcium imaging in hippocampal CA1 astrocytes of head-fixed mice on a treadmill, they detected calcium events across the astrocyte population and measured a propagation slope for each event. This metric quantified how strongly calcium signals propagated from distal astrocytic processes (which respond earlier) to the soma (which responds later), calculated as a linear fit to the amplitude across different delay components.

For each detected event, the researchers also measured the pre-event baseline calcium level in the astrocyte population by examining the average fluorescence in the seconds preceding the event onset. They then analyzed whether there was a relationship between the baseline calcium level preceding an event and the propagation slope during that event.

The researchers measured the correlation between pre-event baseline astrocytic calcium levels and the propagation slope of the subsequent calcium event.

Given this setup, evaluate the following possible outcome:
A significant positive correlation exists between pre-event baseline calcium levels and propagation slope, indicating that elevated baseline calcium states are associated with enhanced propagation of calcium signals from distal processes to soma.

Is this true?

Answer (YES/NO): NO